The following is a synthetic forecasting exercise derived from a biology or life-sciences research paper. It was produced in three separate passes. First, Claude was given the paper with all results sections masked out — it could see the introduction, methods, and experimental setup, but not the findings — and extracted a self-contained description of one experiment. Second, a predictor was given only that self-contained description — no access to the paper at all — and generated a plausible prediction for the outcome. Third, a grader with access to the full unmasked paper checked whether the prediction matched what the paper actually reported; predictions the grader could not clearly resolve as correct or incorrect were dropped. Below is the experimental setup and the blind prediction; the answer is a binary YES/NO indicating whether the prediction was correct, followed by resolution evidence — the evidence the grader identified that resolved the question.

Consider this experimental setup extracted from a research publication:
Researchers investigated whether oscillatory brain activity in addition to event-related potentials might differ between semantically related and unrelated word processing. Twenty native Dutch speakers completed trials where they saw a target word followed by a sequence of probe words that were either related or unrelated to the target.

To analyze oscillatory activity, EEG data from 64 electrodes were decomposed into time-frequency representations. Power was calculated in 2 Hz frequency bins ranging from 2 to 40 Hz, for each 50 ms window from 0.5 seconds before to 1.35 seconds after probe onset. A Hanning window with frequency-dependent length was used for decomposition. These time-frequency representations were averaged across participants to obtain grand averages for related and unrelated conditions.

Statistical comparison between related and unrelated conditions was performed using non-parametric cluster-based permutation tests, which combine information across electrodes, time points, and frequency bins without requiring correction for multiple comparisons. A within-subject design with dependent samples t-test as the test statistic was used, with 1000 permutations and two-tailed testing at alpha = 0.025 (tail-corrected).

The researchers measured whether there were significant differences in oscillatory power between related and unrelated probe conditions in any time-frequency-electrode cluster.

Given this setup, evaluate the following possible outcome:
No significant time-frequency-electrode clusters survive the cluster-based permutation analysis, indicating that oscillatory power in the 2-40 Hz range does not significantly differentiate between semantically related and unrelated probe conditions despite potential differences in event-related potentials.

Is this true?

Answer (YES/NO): NO